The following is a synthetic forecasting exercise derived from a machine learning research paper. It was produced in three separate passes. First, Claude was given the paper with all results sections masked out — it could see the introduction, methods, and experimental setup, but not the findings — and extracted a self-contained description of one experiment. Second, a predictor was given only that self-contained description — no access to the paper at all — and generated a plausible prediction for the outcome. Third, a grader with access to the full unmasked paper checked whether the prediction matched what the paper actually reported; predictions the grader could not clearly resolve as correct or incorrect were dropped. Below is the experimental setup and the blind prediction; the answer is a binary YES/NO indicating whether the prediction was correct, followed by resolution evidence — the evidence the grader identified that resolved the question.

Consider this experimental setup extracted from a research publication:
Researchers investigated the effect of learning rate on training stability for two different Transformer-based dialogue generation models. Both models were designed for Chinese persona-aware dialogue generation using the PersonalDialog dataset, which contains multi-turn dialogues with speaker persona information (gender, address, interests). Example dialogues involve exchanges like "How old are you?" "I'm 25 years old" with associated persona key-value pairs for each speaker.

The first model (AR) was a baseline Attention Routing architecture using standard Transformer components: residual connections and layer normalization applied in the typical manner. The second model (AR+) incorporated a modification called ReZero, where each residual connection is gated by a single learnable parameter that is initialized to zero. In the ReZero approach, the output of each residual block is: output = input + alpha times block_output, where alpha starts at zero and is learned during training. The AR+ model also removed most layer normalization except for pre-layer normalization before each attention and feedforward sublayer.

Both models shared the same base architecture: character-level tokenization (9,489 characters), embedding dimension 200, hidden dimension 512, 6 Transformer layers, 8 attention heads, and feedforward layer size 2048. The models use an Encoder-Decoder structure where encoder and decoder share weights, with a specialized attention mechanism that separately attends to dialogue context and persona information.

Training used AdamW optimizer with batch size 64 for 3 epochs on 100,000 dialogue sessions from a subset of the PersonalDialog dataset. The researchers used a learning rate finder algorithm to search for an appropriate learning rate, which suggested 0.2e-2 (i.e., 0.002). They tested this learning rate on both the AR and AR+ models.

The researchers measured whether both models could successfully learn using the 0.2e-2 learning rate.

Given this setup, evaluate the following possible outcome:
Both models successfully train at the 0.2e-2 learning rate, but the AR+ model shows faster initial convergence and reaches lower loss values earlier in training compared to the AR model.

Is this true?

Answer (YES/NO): NO